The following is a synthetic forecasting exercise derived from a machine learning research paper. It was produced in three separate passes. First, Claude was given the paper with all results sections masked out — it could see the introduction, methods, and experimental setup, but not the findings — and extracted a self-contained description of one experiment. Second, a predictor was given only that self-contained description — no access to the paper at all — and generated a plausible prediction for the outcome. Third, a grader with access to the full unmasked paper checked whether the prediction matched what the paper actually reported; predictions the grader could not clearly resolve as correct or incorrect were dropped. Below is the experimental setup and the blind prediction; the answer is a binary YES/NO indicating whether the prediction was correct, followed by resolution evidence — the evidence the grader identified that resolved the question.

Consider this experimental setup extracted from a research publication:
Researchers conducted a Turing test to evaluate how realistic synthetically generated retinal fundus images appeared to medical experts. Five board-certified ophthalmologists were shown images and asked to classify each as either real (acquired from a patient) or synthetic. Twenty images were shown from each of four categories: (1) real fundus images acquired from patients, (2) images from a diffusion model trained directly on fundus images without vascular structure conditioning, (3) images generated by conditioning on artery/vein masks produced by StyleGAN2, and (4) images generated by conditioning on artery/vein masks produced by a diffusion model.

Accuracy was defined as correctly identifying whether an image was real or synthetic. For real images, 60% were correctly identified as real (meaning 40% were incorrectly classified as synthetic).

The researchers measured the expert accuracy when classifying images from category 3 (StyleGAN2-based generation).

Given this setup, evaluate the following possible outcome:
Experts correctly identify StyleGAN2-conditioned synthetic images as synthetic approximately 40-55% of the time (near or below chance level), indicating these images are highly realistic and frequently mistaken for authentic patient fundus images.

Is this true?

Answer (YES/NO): NO